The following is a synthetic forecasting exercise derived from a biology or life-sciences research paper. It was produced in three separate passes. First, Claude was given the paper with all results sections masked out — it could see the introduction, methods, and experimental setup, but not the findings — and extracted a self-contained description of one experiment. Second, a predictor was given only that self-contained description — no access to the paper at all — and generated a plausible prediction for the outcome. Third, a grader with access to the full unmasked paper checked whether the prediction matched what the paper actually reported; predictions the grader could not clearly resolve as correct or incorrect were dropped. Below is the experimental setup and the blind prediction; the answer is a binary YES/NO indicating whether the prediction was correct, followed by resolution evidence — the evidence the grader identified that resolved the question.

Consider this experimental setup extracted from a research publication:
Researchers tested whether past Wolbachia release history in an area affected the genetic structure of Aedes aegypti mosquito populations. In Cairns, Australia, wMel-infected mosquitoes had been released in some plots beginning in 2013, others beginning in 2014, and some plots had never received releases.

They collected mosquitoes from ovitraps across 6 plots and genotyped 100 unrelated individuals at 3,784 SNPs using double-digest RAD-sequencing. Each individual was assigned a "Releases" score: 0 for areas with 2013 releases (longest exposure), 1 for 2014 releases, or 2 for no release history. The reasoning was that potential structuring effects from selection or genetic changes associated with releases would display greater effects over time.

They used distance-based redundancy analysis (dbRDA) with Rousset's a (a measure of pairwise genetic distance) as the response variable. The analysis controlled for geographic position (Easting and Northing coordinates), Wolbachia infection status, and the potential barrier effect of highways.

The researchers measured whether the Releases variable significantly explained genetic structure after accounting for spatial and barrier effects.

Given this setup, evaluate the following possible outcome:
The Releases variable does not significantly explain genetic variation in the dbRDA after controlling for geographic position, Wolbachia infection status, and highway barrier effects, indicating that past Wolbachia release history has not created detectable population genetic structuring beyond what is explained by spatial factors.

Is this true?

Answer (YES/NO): YES